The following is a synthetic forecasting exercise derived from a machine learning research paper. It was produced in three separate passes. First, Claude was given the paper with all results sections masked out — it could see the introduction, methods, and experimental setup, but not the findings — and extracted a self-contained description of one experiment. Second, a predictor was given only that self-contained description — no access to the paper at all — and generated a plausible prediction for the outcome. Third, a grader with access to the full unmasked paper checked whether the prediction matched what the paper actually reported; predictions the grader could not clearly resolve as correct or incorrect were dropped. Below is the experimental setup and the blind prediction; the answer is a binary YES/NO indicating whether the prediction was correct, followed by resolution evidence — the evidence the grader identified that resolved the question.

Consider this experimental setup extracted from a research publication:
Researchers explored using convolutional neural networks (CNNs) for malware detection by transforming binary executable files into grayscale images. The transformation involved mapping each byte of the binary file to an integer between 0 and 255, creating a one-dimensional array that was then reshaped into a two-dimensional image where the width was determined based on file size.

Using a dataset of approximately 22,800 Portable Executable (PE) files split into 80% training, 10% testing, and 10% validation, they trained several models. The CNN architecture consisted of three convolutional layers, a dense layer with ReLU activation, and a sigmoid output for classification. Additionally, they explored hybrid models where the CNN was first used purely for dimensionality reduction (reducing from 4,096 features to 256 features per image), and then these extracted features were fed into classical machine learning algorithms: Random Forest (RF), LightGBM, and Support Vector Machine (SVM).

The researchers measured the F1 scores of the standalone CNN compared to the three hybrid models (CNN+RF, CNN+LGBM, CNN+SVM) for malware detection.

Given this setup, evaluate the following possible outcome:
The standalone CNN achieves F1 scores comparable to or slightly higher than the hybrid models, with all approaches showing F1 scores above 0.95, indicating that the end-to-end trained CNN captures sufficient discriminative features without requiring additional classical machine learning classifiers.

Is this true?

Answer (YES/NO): NO